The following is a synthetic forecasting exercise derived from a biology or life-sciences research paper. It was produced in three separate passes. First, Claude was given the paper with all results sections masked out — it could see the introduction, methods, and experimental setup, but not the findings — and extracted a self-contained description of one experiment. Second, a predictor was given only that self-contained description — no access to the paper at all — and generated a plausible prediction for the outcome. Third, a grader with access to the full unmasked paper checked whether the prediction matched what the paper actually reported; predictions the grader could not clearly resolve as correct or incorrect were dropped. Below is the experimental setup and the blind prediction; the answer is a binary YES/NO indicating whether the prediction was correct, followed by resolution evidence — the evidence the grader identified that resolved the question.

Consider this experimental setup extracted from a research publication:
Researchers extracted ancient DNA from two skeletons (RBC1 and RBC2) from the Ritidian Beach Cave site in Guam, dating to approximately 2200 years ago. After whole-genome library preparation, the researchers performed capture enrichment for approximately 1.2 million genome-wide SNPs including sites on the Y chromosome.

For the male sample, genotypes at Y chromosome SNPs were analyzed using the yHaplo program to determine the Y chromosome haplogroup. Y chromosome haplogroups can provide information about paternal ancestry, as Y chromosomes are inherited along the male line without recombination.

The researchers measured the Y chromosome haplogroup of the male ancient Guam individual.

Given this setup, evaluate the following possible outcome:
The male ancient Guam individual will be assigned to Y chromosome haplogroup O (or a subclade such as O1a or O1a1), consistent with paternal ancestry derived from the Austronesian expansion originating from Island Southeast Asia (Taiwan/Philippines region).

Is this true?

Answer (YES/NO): YES